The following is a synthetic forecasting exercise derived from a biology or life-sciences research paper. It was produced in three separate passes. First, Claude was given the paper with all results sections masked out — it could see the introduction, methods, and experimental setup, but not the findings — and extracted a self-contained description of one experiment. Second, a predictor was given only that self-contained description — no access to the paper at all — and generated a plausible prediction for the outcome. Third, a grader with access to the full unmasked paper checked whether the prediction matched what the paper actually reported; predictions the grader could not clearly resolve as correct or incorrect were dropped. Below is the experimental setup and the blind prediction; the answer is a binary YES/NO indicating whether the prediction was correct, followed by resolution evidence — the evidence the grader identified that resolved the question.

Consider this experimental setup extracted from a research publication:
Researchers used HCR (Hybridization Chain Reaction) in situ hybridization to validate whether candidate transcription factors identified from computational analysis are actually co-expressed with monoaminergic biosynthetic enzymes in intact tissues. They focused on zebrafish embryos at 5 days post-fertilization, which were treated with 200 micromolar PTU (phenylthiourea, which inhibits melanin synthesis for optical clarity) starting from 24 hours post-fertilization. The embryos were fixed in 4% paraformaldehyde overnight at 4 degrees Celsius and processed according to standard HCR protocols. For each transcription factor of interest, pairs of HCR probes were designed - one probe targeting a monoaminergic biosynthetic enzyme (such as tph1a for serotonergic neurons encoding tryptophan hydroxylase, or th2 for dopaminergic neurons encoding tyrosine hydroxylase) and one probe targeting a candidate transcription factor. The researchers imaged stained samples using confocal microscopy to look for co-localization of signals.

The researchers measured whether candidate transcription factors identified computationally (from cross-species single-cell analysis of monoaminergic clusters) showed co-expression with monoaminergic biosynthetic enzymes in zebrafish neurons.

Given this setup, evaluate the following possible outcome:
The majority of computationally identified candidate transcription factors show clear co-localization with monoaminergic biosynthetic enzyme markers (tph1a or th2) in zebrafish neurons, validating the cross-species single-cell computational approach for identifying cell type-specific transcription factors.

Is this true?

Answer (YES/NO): YES